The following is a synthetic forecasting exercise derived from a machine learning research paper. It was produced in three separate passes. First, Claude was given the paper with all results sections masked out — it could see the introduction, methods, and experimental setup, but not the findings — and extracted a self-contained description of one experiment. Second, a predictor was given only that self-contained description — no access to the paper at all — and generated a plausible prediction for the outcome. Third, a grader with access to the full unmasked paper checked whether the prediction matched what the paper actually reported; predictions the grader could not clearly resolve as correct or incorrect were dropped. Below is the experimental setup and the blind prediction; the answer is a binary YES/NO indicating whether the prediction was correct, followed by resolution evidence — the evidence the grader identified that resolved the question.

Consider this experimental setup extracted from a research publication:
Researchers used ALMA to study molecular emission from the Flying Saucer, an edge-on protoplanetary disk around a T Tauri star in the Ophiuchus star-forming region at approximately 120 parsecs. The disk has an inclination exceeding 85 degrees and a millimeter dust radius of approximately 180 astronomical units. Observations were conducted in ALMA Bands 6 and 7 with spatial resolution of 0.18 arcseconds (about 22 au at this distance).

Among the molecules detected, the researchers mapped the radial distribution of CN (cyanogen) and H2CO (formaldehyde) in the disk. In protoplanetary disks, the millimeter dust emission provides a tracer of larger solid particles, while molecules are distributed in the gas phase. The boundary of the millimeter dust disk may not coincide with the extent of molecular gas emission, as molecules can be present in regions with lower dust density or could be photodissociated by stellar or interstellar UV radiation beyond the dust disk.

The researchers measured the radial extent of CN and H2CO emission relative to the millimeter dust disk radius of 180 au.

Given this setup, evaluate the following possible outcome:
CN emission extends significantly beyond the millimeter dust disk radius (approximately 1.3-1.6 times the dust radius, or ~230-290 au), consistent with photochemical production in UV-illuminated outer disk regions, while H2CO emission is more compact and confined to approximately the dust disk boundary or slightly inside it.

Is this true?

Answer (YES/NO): NO